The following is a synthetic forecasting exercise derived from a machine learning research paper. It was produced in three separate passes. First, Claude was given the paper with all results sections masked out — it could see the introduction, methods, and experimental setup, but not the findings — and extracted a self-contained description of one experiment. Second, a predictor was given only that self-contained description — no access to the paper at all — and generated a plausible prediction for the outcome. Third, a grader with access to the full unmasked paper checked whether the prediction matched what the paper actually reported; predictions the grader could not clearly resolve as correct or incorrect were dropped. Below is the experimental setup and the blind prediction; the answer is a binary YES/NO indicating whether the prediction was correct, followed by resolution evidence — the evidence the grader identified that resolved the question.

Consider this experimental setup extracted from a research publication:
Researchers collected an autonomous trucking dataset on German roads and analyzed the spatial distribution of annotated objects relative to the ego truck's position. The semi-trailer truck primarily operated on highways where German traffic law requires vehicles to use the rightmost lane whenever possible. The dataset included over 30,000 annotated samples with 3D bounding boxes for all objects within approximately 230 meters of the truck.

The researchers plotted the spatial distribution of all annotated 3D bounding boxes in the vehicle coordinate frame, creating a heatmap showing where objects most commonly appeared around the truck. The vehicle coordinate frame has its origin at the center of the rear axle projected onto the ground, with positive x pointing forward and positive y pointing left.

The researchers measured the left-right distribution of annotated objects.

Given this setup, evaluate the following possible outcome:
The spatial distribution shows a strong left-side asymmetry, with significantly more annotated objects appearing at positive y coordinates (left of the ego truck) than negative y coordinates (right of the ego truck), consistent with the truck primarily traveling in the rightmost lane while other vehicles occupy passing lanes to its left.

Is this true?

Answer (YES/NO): YES